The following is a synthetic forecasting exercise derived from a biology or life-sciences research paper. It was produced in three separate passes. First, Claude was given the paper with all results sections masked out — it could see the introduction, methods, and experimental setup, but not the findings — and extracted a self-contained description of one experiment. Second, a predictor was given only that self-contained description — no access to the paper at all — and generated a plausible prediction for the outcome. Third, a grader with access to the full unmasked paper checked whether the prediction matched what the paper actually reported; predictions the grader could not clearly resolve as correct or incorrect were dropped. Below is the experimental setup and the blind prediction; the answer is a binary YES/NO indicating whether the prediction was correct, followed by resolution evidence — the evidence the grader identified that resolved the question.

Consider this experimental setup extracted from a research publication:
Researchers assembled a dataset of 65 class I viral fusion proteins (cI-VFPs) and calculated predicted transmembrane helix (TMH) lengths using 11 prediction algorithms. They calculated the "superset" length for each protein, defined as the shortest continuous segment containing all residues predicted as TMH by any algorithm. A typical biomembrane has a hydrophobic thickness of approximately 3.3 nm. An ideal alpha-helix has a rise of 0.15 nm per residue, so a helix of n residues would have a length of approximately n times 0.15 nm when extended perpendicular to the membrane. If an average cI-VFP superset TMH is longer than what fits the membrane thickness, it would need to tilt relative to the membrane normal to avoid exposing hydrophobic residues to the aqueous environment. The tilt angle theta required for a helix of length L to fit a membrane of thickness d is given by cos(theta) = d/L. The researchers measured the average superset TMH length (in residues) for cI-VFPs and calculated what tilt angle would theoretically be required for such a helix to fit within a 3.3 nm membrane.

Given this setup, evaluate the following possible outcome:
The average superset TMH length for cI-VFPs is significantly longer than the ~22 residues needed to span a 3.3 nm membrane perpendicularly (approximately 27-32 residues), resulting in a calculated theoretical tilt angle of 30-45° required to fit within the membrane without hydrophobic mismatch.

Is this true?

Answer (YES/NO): NO